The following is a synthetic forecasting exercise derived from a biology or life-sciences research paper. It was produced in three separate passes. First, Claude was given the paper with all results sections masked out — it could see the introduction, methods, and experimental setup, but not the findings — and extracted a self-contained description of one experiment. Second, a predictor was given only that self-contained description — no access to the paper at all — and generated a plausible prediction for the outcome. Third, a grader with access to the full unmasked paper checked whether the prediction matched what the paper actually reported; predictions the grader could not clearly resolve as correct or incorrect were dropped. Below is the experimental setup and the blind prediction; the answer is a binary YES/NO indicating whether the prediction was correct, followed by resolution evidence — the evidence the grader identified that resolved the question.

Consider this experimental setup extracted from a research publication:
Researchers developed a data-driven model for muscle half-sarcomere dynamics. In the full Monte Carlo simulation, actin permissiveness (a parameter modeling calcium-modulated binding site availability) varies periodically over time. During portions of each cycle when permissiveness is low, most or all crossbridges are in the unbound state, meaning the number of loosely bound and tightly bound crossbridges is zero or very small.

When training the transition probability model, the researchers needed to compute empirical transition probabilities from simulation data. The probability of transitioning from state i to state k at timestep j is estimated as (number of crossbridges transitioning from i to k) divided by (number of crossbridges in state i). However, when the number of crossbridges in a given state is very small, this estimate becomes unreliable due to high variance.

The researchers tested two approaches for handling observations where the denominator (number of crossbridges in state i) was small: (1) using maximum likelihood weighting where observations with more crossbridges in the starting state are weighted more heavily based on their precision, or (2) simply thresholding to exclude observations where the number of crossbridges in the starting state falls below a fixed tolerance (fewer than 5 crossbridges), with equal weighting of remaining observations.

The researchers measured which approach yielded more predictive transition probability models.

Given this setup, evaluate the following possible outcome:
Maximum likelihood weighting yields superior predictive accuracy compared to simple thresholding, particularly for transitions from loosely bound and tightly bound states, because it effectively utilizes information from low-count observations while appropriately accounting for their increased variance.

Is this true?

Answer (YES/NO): NO